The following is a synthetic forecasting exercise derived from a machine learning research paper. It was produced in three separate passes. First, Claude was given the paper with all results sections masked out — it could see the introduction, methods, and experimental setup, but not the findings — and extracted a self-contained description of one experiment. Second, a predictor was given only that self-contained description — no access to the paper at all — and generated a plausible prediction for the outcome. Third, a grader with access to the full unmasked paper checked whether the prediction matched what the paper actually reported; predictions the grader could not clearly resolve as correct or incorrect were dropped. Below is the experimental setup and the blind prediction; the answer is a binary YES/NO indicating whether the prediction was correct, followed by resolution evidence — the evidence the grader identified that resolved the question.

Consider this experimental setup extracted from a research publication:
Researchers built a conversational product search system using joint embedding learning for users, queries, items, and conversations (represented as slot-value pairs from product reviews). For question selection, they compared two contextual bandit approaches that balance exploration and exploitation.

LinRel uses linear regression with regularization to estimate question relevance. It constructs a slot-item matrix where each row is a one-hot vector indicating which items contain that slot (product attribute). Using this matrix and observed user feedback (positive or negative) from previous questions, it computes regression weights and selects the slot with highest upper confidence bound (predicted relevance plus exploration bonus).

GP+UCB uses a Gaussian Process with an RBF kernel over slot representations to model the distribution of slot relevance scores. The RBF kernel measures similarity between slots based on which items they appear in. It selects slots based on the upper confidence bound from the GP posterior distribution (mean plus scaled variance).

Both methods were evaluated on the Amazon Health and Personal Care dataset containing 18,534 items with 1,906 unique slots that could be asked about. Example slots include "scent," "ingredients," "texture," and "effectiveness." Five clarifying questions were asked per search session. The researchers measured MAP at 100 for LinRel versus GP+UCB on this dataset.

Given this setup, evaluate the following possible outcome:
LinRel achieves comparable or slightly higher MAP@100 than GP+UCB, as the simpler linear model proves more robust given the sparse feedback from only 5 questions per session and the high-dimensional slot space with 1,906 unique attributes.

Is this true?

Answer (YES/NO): NO